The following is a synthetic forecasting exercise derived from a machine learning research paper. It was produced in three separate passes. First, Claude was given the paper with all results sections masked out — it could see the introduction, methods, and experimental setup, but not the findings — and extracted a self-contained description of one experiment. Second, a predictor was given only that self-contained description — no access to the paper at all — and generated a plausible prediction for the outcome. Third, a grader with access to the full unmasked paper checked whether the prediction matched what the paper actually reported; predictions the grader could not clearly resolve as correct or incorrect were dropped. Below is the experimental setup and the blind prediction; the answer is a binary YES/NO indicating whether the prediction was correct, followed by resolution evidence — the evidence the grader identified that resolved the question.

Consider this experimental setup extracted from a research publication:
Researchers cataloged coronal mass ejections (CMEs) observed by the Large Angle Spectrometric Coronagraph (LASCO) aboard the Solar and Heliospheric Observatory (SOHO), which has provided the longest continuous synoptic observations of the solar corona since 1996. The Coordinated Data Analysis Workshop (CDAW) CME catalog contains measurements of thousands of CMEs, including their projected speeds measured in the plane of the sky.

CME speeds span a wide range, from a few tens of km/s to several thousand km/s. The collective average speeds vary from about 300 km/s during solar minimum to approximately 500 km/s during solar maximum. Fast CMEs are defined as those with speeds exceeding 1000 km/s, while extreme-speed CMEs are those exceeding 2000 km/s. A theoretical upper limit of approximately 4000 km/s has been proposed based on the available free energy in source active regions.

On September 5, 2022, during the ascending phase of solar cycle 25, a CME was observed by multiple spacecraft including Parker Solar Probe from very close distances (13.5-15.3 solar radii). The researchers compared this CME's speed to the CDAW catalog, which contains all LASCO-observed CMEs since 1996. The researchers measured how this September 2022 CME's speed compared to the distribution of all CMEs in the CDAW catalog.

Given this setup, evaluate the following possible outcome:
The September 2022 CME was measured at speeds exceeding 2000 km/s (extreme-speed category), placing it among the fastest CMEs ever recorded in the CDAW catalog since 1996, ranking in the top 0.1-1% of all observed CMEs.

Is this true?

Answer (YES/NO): YES